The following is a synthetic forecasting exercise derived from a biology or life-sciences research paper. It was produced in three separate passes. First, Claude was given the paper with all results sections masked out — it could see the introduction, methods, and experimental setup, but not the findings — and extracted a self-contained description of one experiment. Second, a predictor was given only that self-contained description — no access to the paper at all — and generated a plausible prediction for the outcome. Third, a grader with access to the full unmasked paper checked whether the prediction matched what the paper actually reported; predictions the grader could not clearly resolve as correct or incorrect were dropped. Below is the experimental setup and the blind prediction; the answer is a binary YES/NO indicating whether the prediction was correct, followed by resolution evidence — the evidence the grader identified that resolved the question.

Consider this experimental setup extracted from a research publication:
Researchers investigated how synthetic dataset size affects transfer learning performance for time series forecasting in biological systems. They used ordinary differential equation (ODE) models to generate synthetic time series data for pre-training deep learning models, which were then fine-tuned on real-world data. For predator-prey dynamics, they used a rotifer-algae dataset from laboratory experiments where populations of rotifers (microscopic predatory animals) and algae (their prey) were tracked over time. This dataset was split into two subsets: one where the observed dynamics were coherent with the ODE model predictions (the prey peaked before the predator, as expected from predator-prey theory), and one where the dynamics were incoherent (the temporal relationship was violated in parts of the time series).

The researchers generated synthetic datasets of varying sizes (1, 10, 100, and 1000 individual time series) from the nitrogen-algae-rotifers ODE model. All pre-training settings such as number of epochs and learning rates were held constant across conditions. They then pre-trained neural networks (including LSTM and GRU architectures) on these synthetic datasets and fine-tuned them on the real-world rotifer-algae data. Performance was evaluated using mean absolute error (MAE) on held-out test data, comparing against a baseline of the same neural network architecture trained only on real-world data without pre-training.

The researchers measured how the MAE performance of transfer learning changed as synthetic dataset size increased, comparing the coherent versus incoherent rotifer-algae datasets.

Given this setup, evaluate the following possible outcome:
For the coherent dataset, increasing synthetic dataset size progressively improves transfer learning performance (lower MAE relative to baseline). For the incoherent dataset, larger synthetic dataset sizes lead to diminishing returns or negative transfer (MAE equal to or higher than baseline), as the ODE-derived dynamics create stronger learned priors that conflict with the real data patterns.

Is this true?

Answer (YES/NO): NO